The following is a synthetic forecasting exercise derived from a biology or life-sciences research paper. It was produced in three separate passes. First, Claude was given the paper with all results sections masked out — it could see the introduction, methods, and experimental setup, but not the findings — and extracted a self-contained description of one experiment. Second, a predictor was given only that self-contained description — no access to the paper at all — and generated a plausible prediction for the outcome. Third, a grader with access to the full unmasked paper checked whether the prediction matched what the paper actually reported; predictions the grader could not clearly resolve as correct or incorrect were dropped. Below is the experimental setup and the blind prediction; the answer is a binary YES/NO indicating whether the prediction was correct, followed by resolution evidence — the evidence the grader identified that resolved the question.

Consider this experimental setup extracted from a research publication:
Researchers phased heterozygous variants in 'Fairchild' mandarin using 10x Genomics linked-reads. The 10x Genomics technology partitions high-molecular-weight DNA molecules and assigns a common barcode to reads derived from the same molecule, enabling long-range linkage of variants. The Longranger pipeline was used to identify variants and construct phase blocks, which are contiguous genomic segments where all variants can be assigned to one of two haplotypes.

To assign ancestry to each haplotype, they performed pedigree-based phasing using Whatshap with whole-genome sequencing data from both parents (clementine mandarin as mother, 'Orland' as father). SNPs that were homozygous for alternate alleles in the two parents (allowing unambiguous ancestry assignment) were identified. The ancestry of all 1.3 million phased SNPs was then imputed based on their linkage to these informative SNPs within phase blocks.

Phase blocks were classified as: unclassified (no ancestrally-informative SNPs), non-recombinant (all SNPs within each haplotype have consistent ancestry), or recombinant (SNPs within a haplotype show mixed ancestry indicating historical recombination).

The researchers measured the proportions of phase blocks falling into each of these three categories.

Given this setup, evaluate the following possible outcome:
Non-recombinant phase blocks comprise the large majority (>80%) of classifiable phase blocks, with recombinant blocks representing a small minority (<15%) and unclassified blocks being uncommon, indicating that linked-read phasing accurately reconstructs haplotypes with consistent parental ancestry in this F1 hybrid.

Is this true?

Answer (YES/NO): NO